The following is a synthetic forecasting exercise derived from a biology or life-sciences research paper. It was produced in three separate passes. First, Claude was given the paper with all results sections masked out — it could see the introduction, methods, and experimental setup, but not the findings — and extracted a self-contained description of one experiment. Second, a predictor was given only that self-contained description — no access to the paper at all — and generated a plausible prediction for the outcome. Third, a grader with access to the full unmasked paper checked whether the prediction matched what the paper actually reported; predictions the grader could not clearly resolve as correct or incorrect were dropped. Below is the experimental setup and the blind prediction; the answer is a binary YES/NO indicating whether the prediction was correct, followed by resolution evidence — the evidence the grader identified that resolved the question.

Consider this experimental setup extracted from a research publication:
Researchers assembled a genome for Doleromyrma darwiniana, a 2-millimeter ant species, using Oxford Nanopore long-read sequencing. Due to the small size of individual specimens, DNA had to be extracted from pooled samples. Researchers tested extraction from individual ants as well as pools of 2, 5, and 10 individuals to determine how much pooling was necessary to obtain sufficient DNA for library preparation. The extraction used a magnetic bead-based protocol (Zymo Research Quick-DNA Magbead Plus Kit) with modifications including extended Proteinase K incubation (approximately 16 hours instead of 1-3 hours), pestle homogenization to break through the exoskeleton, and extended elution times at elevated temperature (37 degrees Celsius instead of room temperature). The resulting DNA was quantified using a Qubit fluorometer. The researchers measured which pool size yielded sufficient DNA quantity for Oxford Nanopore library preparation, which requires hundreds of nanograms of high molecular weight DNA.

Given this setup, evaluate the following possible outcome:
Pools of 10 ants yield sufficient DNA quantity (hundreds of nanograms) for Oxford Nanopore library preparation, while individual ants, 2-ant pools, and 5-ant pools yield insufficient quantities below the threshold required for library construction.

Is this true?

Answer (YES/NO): YES